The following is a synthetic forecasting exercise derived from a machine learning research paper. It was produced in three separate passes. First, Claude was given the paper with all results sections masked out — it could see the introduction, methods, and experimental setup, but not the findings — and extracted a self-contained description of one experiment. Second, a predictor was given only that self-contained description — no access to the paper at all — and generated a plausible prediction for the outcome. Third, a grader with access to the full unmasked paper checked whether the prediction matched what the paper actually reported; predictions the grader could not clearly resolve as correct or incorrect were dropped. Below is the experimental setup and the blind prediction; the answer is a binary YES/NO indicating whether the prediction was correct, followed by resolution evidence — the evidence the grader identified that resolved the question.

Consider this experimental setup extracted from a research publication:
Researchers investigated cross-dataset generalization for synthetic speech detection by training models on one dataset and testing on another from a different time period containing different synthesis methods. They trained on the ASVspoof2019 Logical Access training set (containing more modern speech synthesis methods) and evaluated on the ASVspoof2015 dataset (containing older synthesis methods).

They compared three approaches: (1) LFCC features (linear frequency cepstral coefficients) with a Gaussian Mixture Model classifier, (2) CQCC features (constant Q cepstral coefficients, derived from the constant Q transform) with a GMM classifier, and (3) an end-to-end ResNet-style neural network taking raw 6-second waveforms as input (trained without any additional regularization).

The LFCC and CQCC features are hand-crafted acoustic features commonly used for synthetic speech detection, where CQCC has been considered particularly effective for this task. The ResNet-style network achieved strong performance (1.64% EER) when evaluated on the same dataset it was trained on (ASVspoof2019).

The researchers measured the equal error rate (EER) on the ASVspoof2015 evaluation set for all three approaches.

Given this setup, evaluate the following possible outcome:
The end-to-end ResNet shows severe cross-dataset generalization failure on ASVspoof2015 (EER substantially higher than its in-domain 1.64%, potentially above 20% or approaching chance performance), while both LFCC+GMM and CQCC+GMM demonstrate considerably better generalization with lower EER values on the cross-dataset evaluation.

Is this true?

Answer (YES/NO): NO